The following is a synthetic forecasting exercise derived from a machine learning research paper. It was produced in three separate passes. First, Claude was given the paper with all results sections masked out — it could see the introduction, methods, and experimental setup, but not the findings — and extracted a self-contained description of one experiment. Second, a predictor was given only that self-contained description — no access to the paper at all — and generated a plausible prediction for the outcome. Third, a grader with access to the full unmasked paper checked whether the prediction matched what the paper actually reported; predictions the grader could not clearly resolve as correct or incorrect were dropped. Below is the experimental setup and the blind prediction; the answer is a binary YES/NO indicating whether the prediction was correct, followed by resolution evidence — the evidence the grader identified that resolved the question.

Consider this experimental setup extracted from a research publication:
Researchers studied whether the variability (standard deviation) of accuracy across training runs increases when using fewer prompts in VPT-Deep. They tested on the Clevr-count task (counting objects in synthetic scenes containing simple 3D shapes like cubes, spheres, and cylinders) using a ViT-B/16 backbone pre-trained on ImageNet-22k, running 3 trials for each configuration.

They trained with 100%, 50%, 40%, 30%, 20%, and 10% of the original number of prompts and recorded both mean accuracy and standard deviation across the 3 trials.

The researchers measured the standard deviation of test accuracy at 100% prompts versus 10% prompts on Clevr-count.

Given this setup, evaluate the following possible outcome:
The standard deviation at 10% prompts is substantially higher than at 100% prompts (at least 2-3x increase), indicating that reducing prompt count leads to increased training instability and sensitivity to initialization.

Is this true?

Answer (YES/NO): YES